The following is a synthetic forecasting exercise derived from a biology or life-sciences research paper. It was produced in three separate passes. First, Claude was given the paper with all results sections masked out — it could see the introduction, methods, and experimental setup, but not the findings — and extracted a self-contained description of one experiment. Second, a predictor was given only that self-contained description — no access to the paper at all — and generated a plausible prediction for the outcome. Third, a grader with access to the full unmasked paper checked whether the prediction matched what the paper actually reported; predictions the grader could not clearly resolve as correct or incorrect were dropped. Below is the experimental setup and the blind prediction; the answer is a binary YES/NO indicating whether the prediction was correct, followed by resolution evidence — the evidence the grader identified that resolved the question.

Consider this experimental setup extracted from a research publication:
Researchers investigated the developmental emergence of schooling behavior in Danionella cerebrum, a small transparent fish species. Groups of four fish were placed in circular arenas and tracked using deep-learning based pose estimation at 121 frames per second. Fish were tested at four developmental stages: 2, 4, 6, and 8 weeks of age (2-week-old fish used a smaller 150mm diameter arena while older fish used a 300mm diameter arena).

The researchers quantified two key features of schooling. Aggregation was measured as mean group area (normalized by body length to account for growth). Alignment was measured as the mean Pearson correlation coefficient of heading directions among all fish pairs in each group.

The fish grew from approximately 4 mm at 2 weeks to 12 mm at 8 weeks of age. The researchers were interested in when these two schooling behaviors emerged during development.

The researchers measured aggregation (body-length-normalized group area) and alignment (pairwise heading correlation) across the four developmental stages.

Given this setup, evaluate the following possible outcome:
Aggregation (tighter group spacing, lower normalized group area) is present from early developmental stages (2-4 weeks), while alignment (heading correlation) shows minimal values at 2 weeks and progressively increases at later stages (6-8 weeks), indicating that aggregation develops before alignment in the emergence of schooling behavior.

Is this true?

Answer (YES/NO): NO